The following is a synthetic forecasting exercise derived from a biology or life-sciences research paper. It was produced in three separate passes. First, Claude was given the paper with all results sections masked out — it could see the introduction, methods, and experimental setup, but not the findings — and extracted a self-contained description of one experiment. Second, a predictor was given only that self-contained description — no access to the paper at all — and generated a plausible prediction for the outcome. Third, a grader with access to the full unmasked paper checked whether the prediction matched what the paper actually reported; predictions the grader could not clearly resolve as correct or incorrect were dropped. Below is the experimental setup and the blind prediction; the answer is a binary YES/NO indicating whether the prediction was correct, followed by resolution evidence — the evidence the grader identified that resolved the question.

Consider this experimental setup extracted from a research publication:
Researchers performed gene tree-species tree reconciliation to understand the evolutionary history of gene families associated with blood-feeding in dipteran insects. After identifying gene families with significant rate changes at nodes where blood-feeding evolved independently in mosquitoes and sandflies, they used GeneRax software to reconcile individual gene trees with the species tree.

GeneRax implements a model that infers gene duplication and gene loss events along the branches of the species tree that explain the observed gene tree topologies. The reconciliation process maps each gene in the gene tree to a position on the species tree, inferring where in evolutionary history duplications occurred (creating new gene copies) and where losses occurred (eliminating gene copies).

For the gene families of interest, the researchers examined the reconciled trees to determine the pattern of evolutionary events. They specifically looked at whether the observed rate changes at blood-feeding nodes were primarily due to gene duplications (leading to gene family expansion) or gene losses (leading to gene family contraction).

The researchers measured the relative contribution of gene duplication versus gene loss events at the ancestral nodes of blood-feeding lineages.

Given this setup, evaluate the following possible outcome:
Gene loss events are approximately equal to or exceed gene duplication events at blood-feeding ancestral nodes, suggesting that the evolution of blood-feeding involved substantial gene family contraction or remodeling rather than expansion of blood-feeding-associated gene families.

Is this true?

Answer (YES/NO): NO